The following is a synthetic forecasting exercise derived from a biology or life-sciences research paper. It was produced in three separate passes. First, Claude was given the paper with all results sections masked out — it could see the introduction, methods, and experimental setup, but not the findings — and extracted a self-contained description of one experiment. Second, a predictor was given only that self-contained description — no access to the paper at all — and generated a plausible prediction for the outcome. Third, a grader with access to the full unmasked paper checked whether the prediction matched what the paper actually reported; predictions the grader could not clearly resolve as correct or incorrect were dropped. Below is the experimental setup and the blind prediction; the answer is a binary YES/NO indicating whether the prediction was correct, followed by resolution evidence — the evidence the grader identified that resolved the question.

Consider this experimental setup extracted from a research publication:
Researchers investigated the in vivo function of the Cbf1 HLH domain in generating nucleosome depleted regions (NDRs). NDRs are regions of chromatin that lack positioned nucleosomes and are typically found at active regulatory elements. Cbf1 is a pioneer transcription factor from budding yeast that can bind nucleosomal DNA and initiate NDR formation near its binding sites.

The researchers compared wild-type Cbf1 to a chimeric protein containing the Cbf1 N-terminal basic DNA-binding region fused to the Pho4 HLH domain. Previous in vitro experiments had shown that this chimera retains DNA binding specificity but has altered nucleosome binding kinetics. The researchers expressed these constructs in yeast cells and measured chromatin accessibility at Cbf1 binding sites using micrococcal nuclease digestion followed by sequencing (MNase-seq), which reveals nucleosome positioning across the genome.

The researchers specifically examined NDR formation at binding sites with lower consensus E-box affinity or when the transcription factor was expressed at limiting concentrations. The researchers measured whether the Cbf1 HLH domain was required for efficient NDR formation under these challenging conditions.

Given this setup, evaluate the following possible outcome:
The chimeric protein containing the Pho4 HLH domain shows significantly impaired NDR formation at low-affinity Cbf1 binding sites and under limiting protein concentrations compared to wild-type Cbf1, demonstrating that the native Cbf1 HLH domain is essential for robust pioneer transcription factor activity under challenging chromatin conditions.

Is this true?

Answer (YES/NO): NO